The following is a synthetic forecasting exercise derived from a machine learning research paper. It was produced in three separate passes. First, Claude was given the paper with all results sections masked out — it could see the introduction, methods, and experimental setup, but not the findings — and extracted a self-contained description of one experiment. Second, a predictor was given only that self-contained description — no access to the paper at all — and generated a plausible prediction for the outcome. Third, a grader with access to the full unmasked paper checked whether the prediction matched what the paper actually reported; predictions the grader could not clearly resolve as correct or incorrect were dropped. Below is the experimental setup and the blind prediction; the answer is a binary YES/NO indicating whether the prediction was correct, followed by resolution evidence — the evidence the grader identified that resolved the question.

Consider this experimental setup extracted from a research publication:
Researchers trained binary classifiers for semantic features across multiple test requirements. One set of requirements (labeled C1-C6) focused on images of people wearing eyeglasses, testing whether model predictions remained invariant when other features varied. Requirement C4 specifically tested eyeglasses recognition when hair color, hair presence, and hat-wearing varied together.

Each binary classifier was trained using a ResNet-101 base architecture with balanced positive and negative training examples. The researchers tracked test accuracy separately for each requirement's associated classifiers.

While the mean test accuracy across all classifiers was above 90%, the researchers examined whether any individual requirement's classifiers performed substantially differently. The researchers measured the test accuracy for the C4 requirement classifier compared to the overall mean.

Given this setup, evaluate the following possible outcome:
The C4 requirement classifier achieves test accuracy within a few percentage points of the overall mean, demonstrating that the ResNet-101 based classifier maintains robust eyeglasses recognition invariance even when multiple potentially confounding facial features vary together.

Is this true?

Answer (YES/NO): NO